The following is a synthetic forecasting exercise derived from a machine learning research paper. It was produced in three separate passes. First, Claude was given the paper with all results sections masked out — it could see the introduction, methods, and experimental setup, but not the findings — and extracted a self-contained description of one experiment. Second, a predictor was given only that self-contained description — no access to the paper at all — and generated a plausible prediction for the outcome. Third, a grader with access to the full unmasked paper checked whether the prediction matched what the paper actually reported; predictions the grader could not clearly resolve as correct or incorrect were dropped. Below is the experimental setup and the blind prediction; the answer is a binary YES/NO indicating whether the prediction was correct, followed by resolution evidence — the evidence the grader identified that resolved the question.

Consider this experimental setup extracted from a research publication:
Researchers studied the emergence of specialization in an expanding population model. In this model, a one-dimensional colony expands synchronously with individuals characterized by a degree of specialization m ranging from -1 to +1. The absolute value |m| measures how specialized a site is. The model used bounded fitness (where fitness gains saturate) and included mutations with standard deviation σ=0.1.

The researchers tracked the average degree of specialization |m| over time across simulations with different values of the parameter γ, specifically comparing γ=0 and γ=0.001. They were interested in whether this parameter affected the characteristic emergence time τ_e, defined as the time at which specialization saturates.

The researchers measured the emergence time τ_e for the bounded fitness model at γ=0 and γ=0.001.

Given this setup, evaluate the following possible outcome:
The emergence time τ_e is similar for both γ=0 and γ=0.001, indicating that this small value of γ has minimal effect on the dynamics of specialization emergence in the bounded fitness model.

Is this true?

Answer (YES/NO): YES